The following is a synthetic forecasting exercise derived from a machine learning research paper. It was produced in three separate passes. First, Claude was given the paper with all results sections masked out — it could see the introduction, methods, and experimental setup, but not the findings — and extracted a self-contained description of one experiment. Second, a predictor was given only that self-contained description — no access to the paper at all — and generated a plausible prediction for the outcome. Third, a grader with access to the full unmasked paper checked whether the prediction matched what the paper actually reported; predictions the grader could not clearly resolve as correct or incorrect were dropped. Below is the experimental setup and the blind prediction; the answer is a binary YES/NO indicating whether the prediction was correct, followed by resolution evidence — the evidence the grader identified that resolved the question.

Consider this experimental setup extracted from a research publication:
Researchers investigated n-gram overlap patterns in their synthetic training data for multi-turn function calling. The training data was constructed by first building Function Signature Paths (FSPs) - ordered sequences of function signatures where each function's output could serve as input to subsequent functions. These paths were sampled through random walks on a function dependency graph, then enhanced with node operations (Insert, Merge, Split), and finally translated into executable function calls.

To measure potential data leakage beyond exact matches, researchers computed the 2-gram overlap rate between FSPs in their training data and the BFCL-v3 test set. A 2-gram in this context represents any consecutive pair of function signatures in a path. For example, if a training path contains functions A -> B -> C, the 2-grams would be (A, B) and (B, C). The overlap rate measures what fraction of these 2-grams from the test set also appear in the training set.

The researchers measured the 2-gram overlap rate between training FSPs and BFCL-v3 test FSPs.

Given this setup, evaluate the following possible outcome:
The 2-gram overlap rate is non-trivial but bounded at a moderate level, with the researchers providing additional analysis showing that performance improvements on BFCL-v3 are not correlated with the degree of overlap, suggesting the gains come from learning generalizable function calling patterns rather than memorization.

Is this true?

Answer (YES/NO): NO